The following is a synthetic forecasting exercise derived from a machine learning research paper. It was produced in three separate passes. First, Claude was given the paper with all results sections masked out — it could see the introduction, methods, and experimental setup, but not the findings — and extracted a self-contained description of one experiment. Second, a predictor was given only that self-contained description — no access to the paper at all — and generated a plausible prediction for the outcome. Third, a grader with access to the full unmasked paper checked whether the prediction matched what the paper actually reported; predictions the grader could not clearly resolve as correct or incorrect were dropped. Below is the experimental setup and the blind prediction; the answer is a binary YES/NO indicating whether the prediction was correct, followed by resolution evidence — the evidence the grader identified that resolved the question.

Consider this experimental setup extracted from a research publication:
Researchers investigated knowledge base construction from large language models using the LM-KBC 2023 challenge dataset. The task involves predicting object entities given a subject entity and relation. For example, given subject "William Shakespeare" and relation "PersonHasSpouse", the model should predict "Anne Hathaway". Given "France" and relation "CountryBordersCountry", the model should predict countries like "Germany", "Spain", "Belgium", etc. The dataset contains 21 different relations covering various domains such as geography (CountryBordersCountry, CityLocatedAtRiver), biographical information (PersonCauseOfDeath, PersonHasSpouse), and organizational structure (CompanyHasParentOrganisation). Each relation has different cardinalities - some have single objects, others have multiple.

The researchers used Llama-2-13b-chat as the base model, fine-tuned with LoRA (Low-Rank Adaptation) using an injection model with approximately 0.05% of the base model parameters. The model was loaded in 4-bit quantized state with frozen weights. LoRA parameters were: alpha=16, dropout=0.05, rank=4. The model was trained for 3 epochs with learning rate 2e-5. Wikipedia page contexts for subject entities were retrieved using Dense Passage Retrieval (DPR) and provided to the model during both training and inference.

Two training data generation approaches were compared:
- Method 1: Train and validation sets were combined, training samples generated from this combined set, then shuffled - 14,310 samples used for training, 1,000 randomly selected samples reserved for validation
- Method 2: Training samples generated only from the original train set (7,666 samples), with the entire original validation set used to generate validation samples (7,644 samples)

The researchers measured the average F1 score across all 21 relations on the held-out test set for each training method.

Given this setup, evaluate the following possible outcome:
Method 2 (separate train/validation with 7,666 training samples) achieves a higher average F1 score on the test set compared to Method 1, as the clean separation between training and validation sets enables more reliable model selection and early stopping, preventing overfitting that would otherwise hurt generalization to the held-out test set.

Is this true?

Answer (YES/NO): NO